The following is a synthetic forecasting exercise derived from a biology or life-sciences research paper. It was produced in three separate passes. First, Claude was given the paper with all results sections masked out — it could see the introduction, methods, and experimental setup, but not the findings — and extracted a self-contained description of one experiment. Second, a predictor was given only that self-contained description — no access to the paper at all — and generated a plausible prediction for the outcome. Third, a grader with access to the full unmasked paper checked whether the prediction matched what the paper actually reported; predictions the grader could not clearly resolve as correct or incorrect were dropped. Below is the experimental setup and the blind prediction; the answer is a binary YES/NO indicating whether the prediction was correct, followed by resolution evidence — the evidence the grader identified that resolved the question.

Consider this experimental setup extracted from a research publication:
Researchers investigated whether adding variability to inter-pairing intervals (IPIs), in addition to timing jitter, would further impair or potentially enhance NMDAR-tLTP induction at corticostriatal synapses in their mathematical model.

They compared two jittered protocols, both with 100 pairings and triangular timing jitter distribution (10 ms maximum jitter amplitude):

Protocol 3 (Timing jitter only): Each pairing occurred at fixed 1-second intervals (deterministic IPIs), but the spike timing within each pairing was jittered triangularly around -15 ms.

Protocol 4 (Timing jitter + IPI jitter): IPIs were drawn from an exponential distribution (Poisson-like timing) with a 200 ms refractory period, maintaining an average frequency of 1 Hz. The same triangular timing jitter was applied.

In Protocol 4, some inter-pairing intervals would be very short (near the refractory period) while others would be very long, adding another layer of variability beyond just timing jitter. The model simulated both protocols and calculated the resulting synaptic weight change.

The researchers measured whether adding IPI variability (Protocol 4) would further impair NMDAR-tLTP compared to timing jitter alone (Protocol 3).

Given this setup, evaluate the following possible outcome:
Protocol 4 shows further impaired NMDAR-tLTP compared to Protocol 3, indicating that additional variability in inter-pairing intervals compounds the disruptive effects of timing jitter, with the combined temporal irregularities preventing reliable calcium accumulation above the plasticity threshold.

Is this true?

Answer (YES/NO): NO